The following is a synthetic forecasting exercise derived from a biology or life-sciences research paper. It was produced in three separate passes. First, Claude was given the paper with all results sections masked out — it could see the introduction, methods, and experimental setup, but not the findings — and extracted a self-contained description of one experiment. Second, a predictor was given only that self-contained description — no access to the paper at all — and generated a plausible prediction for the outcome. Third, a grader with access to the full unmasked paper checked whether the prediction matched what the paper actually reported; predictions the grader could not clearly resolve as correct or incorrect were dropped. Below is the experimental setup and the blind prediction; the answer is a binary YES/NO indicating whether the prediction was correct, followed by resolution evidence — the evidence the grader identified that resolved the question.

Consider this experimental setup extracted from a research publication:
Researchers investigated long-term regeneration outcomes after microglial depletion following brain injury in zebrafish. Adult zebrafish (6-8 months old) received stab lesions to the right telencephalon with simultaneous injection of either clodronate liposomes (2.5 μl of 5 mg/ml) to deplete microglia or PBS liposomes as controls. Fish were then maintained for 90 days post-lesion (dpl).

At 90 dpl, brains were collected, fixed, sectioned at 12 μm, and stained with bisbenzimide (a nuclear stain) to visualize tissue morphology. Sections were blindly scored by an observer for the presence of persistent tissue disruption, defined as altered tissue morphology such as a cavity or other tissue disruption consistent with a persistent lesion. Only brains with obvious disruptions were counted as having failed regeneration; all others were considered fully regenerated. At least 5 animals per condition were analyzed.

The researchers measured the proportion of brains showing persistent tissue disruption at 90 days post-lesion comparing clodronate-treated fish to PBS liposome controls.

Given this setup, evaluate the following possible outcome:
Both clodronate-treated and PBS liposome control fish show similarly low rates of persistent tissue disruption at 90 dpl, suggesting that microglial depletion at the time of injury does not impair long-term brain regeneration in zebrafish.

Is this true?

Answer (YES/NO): NO